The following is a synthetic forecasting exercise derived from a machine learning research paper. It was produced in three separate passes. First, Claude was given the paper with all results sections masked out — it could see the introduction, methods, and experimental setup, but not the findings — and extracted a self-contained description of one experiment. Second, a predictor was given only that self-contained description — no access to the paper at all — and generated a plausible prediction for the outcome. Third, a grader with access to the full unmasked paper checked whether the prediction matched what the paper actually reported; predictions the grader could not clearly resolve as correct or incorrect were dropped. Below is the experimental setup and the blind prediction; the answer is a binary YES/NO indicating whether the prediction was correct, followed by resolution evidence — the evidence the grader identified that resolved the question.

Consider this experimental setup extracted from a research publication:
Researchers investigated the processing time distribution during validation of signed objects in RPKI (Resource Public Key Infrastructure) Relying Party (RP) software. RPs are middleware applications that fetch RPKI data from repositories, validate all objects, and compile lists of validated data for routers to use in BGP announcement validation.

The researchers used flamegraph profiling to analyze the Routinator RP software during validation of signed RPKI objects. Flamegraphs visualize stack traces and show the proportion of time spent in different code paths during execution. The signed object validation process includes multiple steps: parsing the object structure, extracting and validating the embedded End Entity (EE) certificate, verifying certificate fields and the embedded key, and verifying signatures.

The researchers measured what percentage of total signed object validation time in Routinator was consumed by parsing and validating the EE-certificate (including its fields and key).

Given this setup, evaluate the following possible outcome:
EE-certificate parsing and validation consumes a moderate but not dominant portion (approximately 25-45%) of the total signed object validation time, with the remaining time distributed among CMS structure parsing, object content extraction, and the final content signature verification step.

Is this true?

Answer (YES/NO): NO